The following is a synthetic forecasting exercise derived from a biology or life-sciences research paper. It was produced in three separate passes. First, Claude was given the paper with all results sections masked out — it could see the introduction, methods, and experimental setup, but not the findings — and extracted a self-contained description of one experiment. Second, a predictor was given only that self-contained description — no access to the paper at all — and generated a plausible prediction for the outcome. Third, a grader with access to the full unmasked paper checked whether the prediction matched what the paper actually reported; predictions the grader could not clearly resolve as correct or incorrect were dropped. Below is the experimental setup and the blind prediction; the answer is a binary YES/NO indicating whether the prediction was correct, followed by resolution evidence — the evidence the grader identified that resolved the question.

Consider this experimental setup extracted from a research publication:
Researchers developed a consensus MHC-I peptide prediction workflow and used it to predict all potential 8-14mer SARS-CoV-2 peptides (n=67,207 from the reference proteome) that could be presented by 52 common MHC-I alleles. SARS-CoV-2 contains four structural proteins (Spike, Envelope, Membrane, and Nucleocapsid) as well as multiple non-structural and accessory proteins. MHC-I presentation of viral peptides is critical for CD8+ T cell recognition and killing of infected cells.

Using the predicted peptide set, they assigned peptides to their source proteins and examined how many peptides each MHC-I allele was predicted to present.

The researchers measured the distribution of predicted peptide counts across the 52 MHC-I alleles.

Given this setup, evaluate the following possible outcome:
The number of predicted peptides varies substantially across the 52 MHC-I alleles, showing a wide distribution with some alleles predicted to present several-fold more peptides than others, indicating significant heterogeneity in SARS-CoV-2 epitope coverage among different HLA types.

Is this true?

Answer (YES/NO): YES